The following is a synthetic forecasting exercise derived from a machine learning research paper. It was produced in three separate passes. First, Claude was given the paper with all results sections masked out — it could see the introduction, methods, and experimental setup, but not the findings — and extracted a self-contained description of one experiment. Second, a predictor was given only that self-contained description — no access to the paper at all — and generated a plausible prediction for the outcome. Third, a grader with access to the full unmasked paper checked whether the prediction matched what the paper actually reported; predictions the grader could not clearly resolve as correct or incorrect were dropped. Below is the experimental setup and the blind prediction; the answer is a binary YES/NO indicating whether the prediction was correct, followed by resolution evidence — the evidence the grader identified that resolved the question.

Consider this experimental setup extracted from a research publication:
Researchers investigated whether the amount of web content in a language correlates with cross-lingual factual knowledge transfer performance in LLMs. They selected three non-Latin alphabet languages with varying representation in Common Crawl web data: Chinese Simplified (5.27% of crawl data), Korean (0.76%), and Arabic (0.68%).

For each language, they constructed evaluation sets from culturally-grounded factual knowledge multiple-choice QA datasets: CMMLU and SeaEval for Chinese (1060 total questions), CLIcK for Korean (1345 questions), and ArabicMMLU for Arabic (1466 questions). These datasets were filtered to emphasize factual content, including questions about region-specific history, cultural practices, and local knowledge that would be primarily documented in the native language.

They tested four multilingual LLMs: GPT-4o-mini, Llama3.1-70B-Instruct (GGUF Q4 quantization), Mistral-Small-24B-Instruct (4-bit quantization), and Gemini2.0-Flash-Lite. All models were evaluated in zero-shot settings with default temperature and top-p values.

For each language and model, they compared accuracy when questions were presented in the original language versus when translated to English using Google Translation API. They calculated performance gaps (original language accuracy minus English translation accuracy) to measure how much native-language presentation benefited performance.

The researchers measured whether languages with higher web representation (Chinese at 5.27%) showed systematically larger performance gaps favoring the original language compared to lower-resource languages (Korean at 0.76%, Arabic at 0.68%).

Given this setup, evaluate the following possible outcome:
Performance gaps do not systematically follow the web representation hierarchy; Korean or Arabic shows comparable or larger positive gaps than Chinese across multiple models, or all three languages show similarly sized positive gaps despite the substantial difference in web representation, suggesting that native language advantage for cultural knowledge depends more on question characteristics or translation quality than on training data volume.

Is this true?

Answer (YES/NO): YES